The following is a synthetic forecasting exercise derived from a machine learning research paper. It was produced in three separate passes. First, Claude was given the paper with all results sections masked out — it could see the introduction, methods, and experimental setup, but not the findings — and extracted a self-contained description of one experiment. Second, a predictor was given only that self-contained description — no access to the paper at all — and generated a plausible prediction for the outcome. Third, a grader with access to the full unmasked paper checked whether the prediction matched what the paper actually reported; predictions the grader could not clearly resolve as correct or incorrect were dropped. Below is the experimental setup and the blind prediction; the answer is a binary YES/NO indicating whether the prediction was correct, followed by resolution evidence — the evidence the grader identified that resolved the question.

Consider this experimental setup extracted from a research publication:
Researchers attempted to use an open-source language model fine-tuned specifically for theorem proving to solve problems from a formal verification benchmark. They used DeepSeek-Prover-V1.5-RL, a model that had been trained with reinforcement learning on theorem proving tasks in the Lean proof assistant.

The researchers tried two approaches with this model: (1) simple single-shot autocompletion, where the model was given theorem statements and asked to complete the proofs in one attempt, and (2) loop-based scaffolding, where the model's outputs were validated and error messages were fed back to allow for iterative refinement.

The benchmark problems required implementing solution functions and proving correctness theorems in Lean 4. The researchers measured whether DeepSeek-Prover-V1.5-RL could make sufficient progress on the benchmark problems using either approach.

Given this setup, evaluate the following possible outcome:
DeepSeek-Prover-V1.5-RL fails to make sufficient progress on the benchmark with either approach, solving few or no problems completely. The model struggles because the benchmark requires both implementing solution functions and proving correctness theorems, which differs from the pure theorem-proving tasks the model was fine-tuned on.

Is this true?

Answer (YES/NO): YES